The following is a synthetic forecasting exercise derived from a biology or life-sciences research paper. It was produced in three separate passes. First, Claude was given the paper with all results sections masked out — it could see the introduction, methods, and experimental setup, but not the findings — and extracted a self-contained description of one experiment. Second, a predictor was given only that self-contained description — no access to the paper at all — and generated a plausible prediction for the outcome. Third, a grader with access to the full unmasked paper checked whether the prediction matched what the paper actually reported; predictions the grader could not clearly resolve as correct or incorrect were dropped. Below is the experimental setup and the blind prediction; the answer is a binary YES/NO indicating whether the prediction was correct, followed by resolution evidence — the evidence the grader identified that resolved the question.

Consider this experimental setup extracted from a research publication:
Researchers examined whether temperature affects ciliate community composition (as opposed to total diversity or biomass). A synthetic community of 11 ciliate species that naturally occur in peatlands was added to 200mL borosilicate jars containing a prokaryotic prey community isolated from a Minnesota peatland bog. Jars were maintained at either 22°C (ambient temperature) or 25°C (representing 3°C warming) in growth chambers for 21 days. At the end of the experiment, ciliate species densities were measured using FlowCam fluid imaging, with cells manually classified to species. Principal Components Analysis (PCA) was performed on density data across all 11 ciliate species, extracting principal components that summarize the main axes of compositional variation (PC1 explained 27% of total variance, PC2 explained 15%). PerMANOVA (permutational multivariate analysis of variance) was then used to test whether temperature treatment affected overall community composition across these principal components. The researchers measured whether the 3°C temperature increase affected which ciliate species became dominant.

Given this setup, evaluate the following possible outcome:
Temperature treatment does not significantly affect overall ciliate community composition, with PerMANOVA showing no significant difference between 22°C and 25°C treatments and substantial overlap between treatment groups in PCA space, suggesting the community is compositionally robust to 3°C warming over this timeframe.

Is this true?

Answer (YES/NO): NO